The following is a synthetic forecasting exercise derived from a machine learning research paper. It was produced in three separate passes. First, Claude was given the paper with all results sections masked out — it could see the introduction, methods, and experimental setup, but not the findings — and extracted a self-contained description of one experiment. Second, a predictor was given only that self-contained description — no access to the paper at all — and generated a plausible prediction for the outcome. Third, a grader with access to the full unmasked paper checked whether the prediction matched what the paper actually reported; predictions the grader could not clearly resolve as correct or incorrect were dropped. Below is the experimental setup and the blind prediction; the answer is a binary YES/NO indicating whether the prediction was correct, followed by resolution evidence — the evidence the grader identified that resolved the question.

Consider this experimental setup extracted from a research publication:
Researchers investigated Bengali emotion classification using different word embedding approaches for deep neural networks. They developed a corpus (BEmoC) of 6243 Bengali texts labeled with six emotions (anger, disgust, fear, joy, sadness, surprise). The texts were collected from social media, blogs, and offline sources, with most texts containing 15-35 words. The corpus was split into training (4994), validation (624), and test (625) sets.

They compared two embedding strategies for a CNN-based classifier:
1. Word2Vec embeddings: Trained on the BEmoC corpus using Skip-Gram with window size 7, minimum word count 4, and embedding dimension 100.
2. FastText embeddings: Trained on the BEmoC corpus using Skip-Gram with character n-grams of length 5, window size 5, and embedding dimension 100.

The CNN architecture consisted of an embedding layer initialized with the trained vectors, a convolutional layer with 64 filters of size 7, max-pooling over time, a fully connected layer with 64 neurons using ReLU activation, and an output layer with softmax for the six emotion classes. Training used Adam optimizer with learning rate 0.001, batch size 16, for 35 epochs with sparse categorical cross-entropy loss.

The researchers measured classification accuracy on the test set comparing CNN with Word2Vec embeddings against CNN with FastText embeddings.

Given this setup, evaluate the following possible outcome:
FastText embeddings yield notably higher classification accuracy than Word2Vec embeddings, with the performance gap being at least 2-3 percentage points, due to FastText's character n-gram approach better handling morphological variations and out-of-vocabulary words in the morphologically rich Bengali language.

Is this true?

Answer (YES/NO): NO